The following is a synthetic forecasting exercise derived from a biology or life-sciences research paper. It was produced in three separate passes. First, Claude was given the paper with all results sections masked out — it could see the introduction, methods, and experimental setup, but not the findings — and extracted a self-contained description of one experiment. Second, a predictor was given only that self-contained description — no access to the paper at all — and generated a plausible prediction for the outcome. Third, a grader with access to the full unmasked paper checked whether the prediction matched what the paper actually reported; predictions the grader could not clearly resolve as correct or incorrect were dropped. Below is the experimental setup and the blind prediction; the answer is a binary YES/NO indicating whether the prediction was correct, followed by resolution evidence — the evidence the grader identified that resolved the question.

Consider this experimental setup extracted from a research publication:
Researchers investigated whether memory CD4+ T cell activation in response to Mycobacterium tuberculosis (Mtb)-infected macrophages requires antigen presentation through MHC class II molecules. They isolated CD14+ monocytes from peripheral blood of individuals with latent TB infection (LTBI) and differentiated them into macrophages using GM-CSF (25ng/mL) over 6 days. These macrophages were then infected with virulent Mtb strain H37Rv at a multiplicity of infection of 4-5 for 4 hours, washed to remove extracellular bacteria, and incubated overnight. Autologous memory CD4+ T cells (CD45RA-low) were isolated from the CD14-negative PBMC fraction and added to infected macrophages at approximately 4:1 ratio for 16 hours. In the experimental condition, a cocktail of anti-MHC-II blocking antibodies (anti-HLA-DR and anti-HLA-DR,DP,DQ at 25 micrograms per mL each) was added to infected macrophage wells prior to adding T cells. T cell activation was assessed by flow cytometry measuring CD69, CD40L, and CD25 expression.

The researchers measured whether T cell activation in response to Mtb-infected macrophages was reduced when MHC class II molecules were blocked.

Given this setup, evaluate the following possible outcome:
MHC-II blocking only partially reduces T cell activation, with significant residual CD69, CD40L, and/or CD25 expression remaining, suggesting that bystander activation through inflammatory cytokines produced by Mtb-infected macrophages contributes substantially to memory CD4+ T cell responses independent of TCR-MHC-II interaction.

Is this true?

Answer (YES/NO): NO